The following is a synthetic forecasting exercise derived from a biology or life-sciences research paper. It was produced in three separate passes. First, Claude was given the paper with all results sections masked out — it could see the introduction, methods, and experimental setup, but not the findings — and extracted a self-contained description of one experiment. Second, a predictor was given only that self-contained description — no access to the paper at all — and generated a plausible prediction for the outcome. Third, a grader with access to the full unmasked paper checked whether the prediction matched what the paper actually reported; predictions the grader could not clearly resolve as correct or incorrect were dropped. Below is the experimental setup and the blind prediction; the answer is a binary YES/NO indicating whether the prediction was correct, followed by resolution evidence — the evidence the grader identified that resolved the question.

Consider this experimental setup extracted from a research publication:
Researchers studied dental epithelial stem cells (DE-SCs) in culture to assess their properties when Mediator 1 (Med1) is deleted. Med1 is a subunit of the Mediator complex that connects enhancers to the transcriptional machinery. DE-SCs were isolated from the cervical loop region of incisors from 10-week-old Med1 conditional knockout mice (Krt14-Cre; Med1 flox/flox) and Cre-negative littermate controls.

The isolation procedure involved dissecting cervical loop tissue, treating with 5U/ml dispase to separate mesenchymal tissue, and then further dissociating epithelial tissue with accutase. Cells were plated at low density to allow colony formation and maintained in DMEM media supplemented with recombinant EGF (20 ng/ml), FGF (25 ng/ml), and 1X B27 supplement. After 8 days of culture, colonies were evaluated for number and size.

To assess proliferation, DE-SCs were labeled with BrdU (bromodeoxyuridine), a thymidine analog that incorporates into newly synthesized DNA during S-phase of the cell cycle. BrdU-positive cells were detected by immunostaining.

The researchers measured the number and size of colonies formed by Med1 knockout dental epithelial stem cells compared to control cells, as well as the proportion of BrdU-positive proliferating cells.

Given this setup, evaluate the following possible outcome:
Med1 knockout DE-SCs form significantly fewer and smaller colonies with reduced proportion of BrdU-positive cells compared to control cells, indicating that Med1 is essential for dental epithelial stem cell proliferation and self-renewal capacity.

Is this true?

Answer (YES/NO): NO